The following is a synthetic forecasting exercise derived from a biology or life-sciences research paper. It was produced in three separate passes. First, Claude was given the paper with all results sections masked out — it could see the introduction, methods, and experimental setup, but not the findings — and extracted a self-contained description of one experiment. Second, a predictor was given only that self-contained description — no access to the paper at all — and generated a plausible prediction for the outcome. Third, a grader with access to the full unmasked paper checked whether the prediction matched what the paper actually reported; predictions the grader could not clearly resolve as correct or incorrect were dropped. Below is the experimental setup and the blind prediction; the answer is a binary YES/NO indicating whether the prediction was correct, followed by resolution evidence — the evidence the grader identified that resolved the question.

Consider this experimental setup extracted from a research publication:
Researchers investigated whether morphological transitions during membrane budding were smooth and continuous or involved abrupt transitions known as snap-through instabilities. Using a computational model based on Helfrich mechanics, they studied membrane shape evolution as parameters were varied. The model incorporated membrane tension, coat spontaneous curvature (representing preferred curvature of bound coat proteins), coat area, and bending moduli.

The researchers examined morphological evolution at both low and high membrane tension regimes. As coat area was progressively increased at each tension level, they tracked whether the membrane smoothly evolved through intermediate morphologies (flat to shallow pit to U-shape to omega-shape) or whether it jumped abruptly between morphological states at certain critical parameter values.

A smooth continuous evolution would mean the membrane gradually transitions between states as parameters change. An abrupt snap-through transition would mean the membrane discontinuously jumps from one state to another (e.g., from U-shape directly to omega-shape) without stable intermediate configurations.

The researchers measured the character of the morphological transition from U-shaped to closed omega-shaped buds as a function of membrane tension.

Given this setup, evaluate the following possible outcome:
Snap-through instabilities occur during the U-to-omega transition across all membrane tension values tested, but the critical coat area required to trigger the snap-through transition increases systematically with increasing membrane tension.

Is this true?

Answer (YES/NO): NO